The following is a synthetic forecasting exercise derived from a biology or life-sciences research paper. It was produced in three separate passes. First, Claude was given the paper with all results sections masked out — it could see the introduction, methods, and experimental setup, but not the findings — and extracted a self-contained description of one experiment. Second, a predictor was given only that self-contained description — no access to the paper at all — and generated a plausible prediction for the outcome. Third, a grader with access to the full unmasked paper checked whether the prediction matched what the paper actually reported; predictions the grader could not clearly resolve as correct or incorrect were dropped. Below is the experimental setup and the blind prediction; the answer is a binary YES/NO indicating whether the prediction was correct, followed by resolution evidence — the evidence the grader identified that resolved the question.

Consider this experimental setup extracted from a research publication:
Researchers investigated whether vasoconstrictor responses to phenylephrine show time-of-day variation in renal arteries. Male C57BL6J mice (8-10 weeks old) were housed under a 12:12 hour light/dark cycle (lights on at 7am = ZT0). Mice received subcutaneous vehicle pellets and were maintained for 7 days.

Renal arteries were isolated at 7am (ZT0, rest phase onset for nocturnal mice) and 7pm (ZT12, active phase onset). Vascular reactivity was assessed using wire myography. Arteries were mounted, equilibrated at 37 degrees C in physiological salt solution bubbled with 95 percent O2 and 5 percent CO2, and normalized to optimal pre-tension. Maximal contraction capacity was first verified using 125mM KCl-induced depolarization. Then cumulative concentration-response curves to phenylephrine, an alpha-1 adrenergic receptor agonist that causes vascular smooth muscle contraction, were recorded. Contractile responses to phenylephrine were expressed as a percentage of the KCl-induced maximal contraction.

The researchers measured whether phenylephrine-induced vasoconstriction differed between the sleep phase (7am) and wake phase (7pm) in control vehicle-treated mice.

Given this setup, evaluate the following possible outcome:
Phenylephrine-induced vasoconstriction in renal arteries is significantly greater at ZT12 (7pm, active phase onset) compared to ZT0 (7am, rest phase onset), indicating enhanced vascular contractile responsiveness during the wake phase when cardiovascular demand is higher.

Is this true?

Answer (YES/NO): NO